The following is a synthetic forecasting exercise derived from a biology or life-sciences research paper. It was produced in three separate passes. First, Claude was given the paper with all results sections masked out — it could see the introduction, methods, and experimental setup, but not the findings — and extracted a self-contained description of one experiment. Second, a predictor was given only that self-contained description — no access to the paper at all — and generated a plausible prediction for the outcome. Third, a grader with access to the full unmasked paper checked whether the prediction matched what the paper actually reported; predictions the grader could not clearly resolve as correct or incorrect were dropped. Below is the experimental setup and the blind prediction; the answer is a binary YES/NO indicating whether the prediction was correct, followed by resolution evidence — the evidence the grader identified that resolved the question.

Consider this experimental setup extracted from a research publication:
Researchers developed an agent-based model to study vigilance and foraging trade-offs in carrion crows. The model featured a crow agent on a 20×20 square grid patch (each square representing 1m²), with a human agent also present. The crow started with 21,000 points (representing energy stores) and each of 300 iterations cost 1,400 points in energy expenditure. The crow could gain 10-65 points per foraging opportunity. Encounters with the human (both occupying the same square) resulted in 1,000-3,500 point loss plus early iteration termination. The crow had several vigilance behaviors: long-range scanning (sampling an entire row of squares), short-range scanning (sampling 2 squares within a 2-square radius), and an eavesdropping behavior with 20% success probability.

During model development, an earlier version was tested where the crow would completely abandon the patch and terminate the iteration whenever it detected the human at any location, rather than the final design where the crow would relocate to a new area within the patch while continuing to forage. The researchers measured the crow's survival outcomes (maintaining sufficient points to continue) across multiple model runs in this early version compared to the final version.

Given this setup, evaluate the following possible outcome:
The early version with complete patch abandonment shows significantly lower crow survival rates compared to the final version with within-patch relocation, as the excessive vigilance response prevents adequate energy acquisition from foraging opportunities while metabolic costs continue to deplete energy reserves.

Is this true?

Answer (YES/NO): YES